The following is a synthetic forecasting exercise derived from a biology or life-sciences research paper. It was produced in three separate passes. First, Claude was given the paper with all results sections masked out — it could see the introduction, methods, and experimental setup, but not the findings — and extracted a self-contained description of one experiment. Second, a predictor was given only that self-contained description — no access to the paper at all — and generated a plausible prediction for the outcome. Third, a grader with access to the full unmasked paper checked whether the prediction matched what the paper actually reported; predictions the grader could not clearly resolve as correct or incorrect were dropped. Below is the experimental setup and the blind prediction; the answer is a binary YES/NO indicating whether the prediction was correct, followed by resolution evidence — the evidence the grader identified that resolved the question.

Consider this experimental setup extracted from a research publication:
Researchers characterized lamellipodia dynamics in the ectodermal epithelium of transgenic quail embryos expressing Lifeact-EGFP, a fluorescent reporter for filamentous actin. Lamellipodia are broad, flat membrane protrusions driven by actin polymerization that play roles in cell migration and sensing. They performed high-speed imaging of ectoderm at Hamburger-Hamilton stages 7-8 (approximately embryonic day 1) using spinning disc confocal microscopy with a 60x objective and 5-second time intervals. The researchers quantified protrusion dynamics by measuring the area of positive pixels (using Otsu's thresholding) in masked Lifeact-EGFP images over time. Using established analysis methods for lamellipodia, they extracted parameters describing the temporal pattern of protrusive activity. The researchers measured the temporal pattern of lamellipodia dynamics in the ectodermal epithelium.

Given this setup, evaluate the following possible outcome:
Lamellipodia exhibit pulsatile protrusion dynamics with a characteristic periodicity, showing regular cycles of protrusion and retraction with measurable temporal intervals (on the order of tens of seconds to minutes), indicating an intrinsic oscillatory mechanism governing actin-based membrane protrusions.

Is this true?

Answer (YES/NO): YES